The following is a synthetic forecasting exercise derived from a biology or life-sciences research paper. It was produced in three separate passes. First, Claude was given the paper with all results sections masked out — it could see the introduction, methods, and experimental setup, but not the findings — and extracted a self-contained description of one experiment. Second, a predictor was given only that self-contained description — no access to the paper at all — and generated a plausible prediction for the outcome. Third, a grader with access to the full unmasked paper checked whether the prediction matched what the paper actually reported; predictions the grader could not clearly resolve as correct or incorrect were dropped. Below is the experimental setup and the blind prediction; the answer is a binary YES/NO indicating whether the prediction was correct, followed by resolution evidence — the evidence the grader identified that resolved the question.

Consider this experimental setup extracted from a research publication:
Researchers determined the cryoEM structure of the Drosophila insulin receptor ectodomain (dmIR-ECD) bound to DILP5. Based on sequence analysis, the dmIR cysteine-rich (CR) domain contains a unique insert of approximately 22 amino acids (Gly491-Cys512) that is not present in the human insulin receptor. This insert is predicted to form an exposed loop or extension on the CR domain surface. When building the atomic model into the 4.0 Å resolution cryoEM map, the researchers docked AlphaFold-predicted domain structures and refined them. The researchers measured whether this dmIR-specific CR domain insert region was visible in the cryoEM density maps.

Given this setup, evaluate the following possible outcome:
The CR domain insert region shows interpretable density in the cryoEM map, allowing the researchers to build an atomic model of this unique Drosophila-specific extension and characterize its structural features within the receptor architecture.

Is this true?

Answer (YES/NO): NO